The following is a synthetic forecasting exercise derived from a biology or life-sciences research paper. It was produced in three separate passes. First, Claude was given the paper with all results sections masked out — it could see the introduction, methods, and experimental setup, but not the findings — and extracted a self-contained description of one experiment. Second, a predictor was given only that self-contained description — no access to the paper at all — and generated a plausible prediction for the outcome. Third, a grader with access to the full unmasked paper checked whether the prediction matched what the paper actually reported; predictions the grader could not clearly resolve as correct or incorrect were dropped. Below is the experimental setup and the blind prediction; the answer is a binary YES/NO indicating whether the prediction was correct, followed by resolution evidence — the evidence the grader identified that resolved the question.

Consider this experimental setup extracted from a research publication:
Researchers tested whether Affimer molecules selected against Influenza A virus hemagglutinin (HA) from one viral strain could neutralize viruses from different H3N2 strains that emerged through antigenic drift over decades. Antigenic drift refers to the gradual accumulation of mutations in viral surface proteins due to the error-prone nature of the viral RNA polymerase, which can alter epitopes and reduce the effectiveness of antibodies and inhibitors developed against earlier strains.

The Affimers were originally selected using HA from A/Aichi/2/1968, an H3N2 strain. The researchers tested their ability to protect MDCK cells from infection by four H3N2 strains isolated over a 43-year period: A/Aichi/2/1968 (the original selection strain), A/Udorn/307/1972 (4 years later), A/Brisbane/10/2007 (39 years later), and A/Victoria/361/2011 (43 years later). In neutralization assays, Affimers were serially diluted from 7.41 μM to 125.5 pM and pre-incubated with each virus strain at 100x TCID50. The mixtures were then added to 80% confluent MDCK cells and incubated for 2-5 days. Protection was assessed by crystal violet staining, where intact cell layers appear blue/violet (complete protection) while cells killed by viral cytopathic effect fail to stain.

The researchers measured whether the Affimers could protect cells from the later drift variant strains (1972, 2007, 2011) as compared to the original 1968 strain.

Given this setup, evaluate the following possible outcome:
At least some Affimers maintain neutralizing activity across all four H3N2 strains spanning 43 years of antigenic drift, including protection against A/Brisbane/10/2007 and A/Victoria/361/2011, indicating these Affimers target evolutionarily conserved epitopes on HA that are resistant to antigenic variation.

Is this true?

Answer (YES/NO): NO